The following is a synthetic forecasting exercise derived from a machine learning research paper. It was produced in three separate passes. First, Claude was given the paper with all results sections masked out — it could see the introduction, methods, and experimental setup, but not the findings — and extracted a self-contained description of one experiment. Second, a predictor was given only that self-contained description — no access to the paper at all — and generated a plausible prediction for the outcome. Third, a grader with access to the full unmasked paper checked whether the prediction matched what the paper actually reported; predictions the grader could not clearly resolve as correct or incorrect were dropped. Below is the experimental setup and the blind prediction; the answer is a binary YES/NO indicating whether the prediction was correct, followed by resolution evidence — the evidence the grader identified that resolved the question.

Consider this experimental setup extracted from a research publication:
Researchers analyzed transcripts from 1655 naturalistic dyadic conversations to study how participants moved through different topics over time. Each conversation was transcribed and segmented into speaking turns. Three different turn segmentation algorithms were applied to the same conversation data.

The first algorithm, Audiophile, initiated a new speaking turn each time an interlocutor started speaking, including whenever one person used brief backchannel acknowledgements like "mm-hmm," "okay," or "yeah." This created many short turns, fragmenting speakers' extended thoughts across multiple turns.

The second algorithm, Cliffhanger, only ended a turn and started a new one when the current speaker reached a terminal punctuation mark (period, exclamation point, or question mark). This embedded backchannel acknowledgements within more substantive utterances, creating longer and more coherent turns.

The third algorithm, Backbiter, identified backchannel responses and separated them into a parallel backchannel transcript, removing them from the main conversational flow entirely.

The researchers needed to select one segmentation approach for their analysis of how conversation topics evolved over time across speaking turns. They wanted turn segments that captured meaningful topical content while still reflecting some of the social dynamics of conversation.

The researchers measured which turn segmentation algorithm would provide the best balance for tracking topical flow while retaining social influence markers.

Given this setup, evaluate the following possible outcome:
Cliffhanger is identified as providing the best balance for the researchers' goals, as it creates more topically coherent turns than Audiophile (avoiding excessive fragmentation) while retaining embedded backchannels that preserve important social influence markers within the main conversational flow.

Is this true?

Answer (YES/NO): YES